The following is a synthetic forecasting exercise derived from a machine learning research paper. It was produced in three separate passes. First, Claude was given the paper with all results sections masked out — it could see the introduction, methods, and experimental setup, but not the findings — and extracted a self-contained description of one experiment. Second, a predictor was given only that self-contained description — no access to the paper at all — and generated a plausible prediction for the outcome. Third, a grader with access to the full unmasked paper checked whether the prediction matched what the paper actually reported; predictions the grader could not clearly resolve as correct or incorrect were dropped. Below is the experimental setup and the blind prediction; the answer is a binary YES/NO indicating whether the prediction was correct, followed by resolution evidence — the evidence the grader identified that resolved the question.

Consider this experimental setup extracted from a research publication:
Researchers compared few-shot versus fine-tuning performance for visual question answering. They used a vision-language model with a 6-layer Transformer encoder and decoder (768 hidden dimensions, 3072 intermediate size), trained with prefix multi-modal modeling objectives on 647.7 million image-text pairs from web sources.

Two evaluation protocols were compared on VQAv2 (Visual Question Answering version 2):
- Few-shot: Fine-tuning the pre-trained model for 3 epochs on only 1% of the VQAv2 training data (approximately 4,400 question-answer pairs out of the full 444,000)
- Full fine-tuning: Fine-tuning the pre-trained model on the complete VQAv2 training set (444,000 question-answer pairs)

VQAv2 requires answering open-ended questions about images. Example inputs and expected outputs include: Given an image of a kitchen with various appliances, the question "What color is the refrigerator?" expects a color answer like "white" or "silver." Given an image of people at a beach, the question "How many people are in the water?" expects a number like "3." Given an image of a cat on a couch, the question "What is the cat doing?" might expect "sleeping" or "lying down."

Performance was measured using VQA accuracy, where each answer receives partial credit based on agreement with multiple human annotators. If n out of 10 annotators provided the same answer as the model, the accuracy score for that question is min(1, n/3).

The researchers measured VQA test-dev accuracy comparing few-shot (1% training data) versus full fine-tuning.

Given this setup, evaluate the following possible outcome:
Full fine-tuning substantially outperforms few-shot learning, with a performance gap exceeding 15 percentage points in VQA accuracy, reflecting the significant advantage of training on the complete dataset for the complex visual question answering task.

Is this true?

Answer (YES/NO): YES